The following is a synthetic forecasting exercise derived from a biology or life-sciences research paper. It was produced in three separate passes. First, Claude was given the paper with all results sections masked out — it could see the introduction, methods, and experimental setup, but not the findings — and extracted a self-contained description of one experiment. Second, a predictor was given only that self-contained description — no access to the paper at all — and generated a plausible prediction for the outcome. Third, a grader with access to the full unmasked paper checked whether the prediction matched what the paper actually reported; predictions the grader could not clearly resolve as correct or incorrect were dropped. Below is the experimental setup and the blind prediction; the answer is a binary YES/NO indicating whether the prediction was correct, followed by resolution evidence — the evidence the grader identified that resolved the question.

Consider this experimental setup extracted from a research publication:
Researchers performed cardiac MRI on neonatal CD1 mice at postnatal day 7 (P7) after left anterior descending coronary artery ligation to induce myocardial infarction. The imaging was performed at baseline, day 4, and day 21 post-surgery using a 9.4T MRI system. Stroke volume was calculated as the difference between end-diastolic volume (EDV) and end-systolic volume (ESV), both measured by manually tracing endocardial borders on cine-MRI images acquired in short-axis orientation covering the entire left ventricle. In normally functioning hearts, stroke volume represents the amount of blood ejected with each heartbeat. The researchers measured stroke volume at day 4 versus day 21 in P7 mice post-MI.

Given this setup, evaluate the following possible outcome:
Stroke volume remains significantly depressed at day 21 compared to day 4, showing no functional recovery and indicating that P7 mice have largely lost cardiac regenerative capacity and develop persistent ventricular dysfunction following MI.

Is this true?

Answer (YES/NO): NO